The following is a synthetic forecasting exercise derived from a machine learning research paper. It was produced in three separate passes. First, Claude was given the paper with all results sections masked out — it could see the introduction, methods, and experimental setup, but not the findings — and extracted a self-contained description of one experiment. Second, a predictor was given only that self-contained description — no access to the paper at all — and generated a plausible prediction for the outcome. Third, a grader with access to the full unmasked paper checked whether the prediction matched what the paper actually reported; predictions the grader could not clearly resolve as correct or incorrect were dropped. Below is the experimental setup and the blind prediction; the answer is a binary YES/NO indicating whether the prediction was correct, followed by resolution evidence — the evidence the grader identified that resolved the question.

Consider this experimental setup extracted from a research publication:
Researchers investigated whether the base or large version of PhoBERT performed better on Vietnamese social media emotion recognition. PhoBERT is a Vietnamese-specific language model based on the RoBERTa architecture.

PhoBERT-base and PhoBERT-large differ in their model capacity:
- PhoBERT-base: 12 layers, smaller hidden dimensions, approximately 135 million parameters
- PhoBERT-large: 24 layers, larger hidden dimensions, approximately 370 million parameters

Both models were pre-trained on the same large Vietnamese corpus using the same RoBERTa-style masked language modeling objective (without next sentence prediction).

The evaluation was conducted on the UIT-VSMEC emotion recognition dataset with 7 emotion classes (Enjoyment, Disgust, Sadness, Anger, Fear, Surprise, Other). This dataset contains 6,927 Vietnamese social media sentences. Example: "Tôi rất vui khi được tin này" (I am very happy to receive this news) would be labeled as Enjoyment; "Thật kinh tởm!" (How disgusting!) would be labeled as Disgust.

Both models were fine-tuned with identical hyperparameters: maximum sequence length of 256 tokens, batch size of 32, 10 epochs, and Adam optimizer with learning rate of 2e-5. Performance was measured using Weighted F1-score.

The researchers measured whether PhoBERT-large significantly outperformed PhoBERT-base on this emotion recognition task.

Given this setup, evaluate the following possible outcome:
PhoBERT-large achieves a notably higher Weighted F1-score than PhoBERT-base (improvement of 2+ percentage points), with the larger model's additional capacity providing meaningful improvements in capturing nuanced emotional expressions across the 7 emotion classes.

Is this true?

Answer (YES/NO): NO